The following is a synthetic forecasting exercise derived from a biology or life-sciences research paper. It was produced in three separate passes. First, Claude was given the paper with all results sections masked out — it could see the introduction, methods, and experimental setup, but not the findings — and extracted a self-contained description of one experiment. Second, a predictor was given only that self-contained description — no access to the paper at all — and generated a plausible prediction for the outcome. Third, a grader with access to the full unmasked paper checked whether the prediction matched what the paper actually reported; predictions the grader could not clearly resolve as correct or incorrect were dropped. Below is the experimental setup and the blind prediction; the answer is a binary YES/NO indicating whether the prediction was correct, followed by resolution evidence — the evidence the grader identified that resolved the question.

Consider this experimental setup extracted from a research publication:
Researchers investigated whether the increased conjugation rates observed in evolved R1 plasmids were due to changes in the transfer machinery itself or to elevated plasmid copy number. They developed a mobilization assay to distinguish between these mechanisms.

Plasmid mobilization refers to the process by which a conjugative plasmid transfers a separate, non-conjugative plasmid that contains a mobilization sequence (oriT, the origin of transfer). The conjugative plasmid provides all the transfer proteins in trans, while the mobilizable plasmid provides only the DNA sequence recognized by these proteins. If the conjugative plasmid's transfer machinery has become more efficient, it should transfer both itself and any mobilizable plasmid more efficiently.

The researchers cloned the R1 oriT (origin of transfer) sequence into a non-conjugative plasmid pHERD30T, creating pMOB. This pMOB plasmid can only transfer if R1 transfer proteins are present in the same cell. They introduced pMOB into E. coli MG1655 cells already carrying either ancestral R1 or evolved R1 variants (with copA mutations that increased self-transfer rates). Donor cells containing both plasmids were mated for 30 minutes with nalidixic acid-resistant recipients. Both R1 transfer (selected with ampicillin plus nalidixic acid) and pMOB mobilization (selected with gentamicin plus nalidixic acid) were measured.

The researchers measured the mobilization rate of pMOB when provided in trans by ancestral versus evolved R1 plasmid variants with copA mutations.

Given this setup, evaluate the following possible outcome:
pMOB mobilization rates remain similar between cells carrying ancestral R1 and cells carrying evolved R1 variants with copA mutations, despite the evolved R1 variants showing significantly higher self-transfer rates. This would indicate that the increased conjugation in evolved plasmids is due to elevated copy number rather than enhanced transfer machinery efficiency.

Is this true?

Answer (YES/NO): NO